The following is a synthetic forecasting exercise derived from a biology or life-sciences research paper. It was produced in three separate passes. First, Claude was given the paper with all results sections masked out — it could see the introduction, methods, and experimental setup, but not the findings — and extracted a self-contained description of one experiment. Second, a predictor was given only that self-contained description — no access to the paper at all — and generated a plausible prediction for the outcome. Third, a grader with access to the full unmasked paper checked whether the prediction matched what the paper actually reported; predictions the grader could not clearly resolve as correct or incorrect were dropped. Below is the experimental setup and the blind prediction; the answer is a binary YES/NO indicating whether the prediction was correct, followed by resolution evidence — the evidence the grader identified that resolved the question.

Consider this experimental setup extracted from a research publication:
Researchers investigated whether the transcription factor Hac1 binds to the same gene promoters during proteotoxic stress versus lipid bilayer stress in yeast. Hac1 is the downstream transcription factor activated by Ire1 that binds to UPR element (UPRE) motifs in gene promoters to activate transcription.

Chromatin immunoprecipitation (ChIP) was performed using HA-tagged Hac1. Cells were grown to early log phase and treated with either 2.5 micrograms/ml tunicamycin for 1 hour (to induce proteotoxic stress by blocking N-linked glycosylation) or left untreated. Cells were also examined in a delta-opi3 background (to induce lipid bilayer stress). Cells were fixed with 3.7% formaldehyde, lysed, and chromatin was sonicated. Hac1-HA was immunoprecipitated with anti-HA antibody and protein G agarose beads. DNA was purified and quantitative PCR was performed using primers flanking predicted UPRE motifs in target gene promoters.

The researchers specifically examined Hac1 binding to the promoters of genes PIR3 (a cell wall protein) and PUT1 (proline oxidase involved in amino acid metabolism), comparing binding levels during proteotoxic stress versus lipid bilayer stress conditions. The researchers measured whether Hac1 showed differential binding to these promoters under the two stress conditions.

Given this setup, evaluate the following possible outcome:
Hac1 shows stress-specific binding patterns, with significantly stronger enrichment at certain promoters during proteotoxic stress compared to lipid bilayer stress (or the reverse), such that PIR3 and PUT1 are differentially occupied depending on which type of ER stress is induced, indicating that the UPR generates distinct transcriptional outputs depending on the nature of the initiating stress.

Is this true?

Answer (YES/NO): YES